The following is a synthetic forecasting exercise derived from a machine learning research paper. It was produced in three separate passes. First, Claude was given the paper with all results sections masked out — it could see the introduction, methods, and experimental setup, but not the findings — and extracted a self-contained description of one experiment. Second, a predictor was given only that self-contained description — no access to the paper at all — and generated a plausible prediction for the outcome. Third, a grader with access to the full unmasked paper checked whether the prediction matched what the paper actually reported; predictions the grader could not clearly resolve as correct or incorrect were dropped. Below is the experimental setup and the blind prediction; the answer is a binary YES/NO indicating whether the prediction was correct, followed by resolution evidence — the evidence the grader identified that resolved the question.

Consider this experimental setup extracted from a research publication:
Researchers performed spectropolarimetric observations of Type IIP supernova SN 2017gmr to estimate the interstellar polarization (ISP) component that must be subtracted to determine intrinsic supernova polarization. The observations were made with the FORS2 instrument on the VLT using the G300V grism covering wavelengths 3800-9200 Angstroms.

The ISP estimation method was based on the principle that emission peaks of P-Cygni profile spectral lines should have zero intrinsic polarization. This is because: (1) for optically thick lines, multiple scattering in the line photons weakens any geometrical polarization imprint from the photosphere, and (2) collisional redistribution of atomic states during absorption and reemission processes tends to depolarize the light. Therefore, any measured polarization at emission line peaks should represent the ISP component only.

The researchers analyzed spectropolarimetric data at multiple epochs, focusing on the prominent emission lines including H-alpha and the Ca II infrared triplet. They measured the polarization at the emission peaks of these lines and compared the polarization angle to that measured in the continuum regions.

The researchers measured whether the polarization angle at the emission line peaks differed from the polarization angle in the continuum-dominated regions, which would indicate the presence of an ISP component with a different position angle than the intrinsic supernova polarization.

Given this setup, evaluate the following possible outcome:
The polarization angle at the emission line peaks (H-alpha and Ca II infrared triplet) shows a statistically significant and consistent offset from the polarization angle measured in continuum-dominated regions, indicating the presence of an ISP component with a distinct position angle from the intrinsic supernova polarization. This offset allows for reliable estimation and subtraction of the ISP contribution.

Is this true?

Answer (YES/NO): YES